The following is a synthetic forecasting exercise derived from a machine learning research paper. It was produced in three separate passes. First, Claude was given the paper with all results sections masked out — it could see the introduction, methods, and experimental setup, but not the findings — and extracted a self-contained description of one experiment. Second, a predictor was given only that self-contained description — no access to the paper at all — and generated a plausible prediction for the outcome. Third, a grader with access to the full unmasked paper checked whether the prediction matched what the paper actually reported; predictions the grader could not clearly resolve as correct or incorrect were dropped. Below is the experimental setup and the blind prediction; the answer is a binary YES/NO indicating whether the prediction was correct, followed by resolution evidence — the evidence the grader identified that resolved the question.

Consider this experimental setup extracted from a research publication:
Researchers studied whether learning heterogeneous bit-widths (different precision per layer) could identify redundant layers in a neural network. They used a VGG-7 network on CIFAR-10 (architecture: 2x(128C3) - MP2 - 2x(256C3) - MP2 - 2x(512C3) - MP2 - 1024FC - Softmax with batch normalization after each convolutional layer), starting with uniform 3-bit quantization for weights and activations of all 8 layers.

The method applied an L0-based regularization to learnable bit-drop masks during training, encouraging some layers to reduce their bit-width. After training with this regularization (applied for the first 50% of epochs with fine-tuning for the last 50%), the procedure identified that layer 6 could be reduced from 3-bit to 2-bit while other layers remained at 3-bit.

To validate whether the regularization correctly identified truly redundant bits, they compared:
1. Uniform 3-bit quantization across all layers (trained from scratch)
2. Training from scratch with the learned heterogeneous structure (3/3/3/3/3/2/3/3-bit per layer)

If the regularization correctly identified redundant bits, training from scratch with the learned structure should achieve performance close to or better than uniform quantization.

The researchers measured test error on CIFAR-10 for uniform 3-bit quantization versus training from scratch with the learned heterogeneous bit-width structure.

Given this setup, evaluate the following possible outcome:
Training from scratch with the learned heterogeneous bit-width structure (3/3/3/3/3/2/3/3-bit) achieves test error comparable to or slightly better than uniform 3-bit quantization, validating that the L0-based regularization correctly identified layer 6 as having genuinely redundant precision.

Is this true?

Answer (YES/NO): YES